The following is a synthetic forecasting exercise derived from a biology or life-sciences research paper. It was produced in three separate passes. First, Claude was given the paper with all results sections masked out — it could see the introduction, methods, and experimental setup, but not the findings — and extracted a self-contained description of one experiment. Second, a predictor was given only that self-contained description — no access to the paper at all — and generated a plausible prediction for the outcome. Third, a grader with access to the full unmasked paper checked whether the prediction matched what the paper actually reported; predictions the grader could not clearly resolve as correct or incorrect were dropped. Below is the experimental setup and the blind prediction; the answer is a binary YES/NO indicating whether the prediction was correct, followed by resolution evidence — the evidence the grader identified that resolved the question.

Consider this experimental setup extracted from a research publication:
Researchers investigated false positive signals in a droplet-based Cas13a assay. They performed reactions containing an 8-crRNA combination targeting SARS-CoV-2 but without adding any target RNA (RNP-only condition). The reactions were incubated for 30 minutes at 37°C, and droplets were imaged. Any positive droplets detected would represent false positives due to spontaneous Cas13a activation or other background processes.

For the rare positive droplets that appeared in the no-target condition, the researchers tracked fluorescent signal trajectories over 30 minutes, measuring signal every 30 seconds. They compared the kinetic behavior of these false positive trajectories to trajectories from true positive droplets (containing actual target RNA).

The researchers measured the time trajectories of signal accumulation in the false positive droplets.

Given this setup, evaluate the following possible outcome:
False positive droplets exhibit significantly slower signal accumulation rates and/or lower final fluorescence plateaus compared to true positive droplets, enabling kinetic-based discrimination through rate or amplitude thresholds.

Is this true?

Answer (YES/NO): YES